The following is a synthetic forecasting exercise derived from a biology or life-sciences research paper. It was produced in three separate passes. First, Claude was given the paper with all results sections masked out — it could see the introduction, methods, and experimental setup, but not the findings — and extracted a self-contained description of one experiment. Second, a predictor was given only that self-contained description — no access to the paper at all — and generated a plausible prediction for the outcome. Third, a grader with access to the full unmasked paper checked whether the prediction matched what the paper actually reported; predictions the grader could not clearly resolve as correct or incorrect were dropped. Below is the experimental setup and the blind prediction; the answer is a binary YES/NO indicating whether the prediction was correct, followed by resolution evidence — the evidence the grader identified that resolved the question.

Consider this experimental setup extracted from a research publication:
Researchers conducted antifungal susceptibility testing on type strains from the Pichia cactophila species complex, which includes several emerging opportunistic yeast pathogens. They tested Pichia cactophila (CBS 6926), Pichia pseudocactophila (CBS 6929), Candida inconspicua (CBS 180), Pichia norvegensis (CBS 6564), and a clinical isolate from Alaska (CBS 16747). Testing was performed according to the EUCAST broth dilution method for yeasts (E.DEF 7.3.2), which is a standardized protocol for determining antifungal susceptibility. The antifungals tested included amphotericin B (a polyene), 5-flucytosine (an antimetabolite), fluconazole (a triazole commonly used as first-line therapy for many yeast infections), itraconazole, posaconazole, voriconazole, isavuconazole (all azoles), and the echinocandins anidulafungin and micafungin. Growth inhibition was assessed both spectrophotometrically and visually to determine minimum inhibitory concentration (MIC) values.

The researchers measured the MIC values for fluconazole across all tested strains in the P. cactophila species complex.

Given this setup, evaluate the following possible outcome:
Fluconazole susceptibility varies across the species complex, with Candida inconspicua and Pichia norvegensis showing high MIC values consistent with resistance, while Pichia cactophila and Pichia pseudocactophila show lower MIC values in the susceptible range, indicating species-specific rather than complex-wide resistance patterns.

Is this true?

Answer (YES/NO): NO